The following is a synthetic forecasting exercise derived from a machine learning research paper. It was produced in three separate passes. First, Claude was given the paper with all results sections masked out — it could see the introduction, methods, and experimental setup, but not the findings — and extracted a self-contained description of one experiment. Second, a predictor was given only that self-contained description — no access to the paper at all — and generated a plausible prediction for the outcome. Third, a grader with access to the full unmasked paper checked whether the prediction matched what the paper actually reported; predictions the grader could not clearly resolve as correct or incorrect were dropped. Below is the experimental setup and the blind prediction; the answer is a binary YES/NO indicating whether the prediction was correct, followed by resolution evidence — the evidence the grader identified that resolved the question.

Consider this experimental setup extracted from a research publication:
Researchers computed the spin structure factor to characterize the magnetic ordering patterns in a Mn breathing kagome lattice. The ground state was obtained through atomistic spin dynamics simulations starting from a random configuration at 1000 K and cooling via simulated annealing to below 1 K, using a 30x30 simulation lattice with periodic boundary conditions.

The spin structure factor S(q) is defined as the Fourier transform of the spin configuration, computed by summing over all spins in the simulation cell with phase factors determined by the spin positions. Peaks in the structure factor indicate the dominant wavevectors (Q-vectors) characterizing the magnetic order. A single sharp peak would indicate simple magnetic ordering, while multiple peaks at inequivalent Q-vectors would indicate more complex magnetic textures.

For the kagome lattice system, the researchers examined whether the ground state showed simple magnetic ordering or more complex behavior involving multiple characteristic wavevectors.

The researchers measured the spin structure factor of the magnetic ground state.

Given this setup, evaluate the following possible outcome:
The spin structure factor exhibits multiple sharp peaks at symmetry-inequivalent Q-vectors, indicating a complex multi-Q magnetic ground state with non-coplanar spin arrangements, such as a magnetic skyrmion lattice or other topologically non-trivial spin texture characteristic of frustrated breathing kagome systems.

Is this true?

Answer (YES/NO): YES